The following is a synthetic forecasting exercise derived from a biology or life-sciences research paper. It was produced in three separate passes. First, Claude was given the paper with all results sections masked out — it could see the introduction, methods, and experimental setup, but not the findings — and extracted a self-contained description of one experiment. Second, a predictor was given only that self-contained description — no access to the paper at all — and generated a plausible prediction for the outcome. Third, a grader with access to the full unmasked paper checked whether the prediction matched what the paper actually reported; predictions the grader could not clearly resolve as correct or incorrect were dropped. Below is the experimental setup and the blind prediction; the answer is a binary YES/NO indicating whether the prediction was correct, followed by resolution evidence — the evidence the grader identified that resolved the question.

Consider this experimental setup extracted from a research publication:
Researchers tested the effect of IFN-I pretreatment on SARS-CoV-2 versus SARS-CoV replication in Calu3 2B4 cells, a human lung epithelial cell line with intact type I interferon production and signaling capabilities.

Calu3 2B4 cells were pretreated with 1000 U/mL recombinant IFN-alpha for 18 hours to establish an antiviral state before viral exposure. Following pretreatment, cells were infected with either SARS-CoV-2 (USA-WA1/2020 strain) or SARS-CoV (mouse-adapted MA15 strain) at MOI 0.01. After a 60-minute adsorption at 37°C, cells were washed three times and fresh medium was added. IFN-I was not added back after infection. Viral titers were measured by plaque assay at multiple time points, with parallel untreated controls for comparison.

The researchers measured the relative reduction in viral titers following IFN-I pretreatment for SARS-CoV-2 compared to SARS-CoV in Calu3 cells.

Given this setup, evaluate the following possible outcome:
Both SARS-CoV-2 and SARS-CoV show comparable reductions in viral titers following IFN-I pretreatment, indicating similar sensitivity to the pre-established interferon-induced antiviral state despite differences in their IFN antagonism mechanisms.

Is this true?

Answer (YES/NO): NO